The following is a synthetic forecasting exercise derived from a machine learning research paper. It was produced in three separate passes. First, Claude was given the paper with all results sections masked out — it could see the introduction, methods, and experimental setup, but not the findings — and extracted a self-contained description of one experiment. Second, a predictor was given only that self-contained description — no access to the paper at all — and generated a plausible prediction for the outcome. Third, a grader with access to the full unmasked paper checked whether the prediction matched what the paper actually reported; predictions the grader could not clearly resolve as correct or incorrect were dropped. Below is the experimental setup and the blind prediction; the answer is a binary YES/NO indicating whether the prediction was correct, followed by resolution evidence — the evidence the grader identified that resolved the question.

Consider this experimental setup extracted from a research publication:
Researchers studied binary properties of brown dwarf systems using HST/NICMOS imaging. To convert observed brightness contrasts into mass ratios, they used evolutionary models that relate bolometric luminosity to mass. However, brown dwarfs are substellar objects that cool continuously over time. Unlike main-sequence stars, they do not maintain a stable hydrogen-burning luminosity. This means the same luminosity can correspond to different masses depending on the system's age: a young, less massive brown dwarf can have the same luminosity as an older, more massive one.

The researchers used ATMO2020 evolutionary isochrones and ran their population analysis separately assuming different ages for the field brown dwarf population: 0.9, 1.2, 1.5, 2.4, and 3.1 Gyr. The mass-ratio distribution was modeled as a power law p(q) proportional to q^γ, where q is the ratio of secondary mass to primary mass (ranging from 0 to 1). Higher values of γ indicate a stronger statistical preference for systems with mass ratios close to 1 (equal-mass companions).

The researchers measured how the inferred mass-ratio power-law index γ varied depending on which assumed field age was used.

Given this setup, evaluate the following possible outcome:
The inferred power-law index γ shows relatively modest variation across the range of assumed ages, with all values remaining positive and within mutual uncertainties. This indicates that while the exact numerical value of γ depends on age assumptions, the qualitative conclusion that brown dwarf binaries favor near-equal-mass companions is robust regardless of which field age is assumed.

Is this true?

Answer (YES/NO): NO